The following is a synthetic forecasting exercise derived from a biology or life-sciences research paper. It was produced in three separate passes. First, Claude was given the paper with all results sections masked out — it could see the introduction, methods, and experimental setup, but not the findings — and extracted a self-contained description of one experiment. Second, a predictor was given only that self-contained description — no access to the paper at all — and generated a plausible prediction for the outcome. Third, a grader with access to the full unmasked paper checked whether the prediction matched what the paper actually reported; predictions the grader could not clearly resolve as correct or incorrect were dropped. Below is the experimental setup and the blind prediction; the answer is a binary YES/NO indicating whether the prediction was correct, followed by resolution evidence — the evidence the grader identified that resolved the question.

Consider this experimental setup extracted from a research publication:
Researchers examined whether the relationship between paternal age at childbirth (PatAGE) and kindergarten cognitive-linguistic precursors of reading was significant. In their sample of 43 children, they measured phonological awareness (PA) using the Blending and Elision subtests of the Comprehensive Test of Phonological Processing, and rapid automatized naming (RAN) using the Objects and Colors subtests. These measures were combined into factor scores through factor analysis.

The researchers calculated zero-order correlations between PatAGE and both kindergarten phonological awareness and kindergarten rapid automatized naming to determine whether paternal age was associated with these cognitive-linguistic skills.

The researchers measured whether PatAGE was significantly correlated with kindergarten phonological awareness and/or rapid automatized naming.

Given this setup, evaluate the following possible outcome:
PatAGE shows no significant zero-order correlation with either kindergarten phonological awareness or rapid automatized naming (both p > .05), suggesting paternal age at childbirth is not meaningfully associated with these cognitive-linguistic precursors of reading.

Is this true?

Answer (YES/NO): YES